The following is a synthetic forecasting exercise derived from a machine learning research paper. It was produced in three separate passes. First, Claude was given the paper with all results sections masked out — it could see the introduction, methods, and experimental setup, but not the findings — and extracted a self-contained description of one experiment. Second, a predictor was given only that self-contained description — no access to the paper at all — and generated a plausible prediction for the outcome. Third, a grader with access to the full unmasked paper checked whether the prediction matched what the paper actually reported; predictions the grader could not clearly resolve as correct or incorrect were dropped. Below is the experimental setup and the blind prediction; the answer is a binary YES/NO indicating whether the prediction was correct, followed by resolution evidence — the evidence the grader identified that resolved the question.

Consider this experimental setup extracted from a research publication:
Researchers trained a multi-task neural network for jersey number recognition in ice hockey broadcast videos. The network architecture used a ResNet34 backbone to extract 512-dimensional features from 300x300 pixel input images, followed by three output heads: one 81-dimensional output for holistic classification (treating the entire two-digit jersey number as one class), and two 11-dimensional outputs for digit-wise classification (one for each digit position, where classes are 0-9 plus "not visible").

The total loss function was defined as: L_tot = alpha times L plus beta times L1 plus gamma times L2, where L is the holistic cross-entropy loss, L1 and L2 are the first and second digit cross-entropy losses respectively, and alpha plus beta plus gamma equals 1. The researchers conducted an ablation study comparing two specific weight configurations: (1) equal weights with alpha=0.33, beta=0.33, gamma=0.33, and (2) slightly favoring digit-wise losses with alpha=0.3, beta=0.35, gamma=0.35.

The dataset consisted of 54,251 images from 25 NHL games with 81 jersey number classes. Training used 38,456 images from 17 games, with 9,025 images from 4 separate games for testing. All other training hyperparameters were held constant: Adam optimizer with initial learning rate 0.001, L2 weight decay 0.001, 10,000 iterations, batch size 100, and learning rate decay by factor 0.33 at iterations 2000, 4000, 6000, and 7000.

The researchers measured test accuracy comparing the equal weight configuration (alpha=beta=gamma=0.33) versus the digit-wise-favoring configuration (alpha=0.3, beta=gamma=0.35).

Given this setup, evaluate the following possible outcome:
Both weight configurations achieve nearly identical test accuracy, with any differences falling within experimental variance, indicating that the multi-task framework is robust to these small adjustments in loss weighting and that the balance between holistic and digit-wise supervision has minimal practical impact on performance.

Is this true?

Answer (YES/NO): NO